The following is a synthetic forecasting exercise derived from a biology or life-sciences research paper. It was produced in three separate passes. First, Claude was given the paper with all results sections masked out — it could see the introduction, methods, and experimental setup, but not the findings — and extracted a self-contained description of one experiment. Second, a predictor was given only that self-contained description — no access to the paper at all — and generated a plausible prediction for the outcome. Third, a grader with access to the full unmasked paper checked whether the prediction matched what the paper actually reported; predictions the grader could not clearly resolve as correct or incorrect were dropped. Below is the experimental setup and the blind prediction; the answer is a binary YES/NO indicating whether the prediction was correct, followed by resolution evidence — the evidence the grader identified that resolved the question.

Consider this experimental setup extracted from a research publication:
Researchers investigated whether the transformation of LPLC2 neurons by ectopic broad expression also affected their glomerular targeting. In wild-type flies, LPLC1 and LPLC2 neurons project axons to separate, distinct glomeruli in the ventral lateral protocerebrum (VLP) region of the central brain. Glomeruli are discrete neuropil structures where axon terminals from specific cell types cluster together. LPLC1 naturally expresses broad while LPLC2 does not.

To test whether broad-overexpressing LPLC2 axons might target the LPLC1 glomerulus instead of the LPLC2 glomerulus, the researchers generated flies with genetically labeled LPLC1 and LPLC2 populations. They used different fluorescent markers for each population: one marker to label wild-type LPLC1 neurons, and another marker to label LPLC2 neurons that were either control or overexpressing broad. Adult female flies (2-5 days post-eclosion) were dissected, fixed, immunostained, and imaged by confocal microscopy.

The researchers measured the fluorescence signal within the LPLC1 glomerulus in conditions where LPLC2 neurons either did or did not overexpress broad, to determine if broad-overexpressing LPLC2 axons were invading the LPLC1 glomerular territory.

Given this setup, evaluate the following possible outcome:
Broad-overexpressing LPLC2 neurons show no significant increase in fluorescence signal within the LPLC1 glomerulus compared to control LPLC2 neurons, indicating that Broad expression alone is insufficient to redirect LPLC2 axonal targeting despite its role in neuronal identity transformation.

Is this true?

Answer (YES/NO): NO